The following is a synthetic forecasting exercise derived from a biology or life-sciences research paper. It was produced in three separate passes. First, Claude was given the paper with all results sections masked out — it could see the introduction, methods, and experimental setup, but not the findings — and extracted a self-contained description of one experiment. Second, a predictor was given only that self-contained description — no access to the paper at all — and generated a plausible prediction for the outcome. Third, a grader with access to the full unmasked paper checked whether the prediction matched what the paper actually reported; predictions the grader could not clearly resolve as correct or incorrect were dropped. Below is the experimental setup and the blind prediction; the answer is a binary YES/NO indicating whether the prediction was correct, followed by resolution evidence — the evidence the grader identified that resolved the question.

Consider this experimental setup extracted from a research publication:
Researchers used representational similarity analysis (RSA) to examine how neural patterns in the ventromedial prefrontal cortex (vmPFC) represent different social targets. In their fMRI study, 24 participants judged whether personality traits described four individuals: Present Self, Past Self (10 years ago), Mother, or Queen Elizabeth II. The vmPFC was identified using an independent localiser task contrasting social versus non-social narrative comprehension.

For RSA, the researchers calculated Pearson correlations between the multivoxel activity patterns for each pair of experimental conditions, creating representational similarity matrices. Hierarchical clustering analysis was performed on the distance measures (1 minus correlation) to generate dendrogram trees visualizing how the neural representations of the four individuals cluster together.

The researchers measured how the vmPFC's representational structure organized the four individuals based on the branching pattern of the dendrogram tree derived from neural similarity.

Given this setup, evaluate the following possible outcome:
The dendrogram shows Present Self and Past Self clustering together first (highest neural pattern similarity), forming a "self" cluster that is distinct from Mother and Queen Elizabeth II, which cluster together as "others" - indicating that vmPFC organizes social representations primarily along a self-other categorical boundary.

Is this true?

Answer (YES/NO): NO